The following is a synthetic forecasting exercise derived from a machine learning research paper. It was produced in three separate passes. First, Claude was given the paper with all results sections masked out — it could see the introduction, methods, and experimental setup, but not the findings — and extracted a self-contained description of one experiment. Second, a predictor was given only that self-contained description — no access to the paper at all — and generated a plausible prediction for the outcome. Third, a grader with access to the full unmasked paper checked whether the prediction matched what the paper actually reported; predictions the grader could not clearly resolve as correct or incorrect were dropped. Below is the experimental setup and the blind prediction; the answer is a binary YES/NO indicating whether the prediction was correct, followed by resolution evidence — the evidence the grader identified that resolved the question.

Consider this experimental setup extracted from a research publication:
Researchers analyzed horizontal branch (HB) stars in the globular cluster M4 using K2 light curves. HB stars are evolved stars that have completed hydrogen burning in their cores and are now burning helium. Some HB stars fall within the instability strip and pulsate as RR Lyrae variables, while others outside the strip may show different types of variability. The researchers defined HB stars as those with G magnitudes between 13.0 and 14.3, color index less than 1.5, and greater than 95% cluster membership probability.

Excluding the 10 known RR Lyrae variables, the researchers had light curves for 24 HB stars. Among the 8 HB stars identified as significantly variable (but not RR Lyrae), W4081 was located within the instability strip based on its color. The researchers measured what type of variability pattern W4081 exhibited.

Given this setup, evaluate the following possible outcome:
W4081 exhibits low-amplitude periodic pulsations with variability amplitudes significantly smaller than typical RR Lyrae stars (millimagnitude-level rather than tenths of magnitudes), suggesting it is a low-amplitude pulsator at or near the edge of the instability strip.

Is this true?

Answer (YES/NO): NO